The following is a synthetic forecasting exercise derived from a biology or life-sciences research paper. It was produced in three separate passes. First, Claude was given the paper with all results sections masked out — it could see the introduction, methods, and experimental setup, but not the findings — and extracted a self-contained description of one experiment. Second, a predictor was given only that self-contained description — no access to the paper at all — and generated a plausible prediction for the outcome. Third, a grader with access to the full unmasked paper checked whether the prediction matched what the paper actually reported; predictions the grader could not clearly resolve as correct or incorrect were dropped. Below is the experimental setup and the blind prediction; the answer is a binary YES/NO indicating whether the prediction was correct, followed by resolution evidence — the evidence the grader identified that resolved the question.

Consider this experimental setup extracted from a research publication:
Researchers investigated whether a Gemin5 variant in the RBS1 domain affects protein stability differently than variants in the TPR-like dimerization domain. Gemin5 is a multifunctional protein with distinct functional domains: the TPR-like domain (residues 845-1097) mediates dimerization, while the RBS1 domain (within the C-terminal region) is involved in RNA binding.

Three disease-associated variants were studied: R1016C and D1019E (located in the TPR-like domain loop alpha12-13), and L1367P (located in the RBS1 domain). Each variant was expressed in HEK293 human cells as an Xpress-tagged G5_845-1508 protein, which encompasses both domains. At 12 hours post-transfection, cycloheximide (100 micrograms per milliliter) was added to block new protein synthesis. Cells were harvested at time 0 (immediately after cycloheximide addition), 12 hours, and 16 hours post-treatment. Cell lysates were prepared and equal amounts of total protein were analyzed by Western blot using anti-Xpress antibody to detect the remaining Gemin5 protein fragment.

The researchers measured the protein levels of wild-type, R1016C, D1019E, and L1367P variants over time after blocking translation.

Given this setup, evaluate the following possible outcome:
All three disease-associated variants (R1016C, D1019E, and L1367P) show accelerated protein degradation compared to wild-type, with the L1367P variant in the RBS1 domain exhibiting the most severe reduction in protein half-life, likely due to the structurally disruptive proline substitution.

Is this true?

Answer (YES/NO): NO